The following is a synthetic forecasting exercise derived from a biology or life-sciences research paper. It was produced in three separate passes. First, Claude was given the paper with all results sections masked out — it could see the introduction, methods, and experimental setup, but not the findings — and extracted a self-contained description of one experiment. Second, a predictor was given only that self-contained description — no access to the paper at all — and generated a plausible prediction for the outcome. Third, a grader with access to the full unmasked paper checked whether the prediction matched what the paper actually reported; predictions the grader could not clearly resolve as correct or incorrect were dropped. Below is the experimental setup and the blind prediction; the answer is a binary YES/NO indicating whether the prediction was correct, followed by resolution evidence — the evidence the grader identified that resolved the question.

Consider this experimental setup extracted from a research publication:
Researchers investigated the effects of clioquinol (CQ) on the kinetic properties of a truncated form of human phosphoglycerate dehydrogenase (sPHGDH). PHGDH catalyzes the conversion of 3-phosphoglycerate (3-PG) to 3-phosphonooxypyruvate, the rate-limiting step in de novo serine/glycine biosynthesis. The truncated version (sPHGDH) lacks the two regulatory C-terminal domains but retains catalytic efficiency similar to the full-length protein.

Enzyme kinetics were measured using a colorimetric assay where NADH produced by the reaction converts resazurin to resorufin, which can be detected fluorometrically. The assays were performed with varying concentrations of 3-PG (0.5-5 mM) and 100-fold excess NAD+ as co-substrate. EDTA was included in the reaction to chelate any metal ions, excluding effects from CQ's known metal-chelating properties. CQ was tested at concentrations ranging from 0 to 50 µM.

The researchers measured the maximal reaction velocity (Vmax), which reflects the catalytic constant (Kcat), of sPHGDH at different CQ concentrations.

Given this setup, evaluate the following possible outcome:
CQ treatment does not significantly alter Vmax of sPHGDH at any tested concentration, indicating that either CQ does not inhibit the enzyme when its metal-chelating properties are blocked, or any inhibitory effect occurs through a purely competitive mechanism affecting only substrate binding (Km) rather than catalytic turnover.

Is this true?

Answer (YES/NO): NO